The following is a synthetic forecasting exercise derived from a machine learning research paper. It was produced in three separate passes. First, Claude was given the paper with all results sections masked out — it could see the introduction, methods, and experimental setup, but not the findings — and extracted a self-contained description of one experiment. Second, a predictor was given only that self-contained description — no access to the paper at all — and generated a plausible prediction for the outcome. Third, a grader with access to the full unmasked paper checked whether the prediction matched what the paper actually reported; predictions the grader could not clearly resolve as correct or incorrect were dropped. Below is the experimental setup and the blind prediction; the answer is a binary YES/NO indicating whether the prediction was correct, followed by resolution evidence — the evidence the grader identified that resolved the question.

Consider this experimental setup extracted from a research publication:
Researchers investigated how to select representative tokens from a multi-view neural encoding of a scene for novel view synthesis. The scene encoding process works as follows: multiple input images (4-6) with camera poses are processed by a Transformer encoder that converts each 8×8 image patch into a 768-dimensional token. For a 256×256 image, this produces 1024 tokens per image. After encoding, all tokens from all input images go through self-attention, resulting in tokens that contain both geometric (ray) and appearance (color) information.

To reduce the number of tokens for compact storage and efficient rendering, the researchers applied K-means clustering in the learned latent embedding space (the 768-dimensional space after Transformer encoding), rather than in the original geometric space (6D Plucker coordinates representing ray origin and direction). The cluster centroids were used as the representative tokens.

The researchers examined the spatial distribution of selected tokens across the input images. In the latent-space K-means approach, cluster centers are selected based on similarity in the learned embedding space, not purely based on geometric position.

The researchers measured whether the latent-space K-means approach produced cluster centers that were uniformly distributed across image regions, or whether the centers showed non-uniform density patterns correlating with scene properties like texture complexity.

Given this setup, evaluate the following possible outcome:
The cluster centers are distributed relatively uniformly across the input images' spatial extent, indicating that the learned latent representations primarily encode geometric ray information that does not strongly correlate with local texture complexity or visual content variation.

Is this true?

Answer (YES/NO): NO